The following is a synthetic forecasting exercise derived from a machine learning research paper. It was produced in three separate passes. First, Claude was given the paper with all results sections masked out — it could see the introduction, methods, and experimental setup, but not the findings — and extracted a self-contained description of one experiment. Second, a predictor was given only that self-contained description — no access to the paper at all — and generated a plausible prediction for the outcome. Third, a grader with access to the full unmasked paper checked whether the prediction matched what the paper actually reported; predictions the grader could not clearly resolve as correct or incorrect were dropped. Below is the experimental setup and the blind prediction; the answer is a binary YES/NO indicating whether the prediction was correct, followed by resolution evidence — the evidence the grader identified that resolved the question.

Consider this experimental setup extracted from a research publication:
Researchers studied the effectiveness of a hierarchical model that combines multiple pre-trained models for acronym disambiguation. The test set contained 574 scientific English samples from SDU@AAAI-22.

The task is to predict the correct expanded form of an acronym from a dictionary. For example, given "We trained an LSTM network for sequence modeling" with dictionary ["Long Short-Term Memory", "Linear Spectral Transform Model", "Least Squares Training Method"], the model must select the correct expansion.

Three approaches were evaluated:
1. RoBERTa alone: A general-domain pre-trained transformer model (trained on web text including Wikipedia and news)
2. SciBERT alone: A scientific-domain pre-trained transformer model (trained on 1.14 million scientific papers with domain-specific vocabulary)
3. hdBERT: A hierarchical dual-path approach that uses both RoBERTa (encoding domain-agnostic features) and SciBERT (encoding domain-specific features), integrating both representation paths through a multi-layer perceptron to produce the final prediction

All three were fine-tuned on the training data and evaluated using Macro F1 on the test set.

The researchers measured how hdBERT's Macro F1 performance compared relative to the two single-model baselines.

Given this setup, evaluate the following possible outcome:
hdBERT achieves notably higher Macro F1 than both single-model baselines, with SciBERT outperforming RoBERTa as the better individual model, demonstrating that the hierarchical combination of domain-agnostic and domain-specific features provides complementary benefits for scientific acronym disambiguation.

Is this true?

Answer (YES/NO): YES